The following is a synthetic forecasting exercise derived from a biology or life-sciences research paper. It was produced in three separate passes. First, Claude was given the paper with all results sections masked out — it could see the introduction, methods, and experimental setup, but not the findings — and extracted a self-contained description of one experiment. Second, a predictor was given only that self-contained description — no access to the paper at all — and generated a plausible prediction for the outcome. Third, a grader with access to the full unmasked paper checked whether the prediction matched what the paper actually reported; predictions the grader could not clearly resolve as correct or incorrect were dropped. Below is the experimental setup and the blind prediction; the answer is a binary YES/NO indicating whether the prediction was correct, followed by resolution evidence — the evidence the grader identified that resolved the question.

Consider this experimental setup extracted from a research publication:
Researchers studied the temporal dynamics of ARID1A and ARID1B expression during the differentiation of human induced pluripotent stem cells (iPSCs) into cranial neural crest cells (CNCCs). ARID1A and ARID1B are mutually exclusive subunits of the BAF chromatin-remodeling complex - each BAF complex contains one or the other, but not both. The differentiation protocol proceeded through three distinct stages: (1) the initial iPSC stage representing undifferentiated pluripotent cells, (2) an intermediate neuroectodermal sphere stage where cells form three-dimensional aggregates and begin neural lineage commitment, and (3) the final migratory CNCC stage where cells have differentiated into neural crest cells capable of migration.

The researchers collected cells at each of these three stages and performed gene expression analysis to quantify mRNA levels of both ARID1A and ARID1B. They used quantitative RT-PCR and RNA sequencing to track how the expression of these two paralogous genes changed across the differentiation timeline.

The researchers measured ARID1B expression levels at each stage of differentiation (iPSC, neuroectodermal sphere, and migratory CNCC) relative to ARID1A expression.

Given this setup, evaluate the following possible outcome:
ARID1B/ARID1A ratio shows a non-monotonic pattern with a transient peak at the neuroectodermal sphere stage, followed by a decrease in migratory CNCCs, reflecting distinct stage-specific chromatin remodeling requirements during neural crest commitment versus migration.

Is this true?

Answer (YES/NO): YES